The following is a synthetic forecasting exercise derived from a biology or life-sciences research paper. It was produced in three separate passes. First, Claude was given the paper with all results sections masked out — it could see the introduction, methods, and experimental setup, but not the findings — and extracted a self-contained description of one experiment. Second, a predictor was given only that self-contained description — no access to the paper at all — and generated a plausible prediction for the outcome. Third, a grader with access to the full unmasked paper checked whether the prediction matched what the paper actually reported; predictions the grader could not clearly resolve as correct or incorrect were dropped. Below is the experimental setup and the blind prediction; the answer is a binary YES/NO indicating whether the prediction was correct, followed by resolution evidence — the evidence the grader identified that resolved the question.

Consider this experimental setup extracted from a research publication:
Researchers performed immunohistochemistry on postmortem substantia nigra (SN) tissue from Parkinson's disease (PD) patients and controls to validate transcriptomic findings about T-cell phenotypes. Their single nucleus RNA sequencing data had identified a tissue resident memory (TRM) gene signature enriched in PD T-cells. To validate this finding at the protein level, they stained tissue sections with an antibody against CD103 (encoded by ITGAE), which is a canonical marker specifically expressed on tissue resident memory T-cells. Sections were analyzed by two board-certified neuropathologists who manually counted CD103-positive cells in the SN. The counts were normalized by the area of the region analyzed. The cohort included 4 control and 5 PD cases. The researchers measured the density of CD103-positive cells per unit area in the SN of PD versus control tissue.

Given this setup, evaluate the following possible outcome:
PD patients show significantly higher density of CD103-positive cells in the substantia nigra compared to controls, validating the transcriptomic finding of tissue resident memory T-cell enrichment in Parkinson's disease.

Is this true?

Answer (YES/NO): YES